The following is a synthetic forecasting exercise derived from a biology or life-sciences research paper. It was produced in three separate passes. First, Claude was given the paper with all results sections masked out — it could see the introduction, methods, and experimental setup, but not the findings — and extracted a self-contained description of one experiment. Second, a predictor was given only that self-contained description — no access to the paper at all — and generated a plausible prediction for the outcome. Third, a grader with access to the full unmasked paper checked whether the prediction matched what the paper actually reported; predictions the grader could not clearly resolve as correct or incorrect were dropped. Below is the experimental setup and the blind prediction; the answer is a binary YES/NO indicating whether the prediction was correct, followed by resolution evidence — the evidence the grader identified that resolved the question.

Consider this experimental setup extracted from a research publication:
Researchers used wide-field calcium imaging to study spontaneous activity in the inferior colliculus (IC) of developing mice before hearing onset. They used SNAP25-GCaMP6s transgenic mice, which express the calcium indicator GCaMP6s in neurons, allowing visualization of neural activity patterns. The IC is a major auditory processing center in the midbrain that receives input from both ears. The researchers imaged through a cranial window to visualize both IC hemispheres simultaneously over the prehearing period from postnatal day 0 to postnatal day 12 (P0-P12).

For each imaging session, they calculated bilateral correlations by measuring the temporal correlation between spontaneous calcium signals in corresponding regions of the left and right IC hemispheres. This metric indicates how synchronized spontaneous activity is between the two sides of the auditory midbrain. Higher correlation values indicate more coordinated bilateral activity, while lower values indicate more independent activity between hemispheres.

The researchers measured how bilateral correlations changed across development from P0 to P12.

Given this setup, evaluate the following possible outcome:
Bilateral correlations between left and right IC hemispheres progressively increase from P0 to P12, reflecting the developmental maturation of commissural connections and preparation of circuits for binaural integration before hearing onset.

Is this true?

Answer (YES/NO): NO